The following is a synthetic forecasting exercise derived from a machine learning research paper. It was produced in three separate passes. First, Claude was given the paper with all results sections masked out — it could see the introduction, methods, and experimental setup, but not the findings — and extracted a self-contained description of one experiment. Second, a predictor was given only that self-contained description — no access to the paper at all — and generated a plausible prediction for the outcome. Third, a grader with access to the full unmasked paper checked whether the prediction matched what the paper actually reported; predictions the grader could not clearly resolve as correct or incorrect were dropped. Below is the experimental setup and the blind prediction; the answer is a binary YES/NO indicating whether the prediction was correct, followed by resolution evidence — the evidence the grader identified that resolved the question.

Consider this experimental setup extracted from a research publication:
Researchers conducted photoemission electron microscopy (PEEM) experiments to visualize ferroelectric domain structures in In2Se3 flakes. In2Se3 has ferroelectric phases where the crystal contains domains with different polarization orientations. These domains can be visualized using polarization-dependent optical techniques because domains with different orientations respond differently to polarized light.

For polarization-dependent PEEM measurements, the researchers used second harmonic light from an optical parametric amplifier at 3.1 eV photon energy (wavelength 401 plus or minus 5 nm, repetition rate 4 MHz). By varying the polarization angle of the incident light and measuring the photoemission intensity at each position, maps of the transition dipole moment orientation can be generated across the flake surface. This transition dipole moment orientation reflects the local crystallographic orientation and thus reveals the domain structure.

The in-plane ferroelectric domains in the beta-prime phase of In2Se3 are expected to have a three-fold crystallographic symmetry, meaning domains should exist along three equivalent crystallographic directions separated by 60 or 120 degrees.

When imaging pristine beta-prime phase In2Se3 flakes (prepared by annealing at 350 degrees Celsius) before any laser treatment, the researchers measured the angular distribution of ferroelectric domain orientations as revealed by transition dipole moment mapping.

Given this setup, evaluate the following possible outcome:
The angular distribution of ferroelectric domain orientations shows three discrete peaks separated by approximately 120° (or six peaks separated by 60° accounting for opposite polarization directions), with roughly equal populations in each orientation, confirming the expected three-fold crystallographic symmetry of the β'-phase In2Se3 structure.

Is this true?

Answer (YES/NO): NO